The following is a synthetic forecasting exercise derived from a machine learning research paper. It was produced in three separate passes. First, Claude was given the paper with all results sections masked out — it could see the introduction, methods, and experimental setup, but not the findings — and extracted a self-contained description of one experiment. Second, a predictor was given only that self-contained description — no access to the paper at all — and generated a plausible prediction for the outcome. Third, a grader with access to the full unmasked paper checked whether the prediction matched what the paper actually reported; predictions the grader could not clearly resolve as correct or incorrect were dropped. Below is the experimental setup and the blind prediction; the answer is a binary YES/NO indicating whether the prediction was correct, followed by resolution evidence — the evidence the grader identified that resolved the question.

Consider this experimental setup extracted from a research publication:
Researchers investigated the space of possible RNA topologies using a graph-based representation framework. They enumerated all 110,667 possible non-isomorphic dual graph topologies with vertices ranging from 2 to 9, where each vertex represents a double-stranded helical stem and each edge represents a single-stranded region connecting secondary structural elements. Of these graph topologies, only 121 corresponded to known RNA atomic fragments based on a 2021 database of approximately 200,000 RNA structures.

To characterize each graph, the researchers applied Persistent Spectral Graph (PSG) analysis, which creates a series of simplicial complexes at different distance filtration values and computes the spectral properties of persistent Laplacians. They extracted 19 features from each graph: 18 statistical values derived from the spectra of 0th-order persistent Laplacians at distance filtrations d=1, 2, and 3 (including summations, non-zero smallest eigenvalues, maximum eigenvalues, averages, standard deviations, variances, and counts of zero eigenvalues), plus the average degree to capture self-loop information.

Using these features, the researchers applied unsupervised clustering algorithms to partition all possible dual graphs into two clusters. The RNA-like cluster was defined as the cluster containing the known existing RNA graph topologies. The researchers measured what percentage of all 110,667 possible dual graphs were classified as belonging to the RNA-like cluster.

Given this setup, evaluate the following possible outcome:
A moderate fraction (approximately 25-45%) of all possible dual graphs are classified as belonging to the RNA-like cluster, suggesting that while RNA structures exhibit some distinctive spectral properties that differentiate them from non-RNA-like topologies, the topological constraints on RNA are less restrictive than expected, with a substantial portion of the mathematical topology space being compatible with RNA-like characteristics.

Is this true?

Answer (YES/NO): NO